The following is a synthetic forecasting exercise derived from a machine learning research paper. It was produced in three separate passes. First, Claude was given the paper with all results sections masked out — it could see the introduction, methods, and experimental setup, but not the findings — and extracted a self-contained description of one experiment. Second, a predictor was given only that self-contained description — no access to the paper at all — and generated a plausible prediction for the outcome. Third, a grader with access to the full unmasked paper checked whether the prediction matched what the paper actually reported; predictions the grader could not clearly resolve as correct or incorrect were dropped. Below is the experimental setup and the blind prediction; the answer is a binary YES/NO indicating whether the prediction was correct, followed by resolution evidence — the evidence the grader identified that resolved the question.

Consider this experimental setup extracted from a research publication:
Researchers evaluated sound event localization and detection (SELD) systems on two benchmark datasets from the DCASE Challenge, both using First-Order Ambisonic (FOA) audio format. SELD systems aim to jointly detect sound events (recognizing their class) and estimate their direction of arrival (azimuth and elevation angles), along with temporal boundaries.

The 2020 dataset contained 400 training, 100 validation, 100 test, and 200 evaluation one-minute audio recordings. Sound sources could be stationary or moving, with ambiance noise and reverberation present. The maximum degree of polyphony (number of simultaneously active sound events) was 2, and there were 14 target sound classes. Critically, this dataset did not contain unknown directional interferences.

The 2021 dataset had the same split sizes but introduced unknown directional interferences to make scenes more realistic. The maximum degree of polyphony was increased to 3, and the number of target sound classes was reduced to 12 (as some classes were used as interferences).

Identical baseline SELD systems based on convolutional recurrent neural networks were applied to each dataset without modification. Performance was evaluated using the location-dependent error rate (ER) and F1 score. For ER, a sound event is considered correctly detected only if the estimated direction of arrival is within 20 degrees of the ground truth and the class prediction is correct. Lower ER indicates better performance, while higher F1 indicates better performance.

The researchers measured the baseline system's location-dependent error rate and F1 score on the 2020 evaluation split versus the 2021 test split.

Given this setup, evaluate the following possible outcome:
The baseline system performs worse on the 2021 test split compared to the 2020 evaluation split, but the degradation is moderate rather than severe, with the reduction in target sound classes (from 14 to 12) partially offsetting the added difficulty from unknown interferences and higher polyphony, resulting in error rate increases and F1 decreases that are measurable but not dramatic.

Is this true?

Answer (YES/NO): NO